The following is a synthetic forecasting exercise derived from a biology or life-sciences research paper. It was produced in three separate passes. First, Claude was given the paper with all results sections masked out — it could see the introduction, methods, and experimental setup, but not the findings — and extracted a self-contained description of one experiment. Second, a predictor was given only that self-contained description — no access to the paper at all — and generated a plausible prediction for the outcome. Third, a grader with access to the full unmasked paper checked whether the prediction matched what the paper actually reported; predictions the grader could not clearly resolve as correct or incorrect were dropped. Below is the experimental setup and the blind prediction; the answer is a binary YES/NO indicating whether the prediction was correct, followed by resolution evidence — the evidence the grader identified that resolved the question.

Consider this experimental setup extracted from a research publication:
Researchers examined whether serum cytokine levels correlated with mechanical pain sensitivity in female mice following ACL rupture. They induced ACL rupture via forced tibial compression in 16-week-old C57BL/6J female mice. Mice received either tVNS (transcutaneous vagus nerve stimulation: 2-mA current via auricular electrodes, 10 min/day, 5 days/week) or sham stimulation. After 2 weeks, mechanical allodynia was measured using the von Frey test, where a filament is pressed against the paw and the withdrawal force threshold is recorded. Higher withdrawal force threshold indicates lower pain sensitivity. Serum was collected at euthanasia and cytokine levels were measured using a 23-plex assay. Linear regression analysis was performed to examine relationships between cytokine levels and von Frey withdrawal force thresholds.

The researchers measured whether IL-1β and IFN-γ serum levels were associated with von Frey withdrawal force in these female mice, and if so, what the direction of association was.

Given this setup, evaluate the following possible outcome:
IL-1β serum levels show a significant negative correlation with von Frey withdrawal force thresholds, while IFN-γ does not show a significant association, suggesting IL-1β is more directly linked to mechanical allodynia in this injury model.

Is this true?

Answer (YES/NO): NO